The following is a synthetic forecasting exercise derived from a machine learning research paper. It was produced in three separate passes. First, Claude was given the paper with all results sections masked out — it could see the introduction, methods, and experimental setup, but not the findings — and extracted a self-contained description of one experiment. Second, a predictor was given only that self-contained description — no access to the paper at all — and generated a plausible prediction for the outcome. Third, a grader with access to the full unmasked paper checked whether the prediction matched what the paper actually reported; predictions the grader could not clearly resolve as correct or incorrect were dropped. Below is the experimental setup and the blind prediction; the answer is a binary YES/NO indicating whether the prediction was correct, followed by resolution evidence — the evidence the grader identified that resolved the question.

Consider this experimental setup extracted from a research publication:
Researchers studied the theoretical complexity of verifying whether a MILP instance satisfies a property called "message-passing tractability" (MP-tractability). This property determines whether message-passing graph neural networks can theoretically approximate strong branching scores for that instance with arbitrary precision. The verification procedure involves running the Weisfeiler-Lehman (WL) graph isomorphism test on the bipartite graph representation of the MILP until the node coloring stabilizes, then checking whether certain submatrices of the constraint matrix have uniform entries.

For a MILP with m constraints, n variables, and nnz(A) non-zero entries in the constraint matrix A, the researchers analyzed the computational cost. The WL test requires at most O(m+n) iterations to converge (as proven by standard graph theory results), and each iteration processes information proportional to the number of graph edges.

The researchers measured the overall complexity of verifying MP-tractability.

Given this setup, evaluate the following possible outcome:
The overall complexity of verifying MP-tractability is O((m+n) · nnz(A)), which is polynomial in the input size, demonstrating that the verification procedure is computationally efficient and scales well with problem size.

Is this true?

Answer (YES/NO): YES